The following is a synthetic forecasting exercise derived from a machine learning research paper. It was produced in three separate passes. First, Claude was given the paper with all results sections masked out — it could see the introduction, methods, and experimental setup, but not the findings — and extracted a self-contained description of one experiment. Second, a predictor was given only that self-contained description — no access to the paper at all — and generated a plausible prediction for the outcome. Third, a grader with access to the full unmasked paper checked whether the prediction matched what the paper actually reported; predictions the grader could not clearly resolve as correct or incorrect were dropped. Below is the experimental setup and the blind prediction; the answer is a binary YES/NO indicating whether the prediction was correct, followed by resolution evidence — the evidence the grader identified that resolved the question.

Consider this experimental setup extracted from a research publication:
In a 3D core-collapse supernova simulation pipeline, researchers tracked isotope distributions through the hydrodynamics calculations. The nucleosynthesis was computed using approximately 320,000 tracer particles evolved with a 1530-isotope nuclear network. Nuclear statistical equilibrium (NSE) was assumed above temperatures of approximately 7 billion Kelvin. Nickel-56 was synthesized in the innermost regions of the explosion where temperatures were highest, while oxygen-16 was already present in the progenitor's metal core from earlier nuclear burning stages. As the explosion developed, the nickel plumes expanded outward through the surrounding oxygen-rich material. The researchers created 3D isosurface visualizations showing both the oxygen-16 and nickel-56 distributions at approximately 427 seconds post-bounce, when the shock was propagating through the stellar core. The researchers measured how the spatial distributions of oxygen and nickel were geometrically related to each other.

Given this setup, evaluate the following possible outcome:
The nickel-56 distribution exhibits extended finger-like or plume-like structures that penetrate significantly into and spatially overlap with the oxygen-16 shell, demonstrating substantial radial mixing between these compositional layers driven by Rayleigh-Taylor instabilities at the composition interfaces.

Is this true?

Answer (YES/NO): NO